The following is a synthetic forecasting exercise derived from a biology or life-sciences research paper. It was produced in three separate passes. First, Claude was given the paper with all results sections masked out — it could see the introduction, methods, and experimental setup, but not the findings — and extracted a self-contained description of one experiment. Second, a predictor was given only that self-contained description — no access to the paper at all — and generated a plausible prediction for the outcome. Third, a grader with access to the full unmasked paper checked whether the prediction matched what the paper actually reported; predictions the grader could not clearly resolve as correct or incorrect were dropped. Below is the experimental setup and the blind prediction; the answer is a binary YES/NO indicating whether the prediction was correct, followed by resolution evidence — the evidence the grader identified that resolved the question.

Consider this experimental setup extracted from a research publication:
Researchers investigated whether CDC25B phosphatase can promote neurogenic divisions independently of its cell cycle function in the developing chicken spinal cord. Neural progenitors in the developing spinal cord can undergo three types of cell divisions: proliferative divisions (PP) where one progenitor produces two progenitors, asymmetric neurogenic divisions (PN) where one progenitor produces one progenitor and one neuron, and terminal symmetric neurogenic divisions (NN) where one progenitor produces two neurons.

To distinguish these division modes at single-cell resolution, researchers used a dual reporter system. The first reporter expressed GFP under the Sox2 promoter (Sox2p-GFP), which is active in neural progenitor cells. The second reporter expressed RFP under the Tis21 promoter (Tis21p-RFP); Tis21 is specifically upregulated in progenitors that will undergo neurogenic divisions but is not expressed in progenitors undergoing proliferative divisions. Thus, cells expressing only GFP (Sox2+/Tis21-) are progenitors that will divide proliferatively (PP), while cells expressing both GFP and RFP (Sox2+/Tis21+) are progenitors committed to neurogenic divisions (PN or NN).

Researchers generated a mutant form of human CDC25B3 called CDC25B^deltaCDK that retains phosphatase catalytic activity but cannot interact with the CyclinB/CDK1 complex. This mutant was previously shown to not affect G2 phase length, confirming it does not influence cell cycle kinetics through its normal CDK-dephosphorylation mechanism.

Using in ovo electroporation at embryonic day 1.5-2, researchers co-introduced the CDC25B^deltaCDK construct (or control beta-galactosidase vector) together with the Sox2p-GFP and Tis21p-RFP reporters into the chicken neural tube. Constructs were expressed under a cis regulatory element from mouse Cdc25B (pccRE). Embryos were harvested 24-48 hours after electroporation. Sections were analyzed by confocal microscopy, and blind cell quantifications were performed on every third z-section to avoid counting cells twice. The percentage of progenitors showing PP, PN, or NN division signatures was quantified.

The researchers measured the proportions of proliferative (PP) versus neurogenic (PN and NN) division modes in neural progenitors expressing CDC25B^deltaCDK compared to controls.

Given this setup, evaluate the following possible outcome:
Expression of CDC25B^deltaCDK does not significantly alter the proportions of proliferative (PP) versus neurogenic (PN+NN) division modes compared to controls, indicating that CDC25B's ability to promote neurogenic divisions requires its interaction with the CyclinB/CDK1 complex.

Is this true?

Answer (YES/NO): NO